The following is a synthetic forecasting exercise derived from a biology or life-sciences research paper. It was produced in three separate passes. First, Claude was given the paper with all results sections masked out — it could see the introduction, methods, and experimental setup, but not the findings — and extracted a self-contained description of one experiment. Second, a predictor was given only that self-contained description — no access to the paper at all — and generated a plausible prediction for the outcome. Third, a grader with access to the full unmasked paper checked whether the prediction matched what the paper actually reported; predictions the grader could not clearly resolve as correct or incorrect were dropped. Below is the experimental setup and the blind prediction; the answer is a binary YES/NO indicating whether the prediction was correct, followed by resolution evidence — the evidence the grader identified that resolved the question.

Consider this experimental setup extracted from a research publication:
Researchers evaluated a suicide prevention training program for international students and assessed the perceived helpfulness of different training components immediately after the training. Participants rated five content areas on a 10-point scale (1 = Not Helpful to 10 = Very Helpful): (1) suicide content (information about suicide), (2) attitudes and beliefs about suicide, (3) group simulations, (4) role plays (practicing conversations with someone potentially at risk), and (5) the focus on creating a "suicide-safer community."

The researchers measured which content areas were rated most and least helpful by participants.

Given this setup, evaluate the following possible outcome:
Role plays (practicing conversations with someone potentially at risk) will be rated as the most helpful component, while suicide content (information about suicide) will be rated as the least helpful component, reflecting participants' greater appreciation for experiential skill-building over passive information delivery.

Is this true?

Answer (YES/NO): NO